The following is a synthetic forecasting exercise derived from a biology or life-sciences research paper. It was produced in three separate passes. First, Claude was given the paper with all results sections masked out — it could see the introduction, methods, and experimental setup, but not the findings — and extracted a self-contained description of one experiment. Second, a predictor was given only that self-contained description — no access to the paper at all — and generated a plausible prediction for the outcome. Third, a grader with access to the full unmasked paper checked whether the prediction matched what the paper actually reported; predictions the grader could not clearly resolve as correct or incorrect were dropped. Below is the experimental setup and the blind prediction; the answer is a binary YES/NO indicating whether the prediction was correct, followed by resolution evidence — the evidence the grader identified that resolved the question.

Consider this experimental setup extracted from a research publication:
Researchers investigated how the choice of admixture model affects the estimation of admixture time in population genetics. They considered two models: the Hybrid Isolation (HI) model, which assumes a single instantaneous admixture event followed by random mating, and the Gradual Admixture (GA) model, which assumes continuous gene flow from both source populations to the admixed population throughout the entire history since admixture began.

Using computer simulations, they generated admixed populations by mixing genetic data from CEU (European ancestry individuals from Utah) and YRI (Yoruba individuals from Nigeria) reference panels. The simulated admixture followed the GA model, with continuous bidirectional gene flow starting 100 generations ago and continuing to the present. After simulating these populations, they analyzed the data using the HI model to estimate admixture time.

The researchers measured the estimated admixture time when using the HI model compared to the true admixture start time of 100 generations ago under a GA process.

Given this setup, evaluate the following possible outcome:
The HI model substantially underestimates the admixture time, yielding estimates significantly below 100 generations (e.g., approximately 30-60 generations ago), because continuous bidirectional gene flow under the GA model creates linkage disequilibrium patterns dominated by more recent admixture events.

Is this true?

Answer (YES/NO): YES